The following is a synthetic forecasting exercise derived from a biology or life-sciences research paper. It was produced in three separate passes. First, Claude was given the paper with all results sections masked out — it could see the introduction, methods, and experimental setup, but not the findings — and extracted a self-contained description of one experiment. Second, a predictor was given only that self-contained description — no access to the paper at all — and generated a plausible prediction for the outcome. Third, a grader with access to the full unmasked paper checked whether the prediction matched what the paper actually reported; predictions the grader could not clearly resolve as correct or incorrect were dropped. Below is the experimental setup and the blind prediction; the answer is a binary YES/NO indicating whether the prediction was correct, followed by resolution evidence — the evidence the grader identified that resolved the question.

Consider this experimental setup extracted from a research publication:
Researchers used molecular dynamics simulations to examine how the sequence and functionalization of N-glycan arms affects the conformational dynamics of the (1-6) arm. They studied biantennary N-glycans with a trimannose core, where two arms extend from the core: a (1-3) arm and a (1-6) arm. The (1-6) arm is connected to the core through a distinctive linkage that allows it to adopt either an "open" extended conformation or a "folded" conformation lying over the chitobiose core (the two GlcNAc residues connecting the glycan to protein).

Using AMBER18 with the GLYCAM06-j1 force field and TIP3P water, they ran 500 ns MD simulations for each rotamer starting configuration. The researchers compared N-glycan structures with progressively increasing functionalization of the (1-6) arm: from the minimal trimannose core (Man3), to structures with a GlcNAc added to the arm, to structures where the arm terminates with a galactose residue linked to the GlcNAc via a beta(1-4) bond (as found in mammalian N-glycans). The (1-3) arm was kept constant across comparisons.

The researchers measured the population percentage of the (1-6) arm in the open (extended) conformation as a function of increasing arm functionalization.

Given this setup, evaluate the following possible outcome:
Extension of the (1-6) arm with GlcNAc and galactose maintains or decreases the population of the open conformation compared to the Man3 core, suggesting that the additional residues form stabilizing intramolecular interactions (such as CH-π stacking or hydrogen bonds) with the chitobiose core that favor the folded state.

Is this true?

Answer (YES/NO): YES